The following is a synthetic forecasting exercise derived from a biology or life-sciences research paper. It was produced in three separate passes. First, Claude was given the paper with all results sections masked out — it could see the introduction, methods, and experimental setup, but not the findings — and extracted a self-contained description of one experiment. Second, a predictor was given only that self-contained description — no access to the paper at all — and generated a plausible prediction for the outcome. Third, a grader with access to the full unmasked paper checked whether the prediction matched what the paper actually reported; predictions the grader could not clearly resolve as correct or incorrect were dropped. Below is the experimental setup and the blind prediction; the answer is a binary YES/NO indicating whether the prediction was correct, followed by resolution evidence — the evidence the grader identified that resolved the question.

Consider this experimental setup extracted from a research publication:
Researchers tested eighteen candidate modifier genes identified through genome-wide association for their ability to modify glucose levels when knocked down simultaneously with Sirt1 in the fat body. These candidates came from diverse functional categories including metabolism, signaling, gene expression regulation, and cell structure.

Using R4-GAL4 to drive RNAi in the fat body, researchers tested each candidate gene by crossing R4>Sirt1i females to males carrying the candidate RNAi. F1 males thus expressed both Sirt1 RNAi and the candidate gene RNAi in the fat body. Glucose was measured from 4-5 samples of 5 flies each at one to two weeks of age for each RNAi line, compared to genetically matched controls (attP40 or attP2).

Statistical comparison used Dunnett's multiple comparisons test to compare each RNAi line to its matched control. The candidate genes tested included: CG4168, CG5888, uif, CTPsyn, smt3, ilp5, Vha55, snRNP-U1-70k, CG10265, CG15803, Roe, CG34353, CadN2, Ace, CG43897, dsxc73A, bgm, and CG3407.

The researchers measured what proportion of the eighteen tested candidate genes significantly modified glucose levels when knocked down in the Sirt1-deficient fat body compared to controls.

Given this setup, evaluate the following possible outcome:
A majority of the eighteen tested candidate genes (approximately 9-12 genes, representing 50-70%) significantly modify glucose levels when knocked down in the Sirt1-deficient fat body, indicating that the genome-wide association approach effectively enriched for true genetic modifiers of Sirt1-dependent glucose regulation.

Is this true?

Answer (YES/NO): NO